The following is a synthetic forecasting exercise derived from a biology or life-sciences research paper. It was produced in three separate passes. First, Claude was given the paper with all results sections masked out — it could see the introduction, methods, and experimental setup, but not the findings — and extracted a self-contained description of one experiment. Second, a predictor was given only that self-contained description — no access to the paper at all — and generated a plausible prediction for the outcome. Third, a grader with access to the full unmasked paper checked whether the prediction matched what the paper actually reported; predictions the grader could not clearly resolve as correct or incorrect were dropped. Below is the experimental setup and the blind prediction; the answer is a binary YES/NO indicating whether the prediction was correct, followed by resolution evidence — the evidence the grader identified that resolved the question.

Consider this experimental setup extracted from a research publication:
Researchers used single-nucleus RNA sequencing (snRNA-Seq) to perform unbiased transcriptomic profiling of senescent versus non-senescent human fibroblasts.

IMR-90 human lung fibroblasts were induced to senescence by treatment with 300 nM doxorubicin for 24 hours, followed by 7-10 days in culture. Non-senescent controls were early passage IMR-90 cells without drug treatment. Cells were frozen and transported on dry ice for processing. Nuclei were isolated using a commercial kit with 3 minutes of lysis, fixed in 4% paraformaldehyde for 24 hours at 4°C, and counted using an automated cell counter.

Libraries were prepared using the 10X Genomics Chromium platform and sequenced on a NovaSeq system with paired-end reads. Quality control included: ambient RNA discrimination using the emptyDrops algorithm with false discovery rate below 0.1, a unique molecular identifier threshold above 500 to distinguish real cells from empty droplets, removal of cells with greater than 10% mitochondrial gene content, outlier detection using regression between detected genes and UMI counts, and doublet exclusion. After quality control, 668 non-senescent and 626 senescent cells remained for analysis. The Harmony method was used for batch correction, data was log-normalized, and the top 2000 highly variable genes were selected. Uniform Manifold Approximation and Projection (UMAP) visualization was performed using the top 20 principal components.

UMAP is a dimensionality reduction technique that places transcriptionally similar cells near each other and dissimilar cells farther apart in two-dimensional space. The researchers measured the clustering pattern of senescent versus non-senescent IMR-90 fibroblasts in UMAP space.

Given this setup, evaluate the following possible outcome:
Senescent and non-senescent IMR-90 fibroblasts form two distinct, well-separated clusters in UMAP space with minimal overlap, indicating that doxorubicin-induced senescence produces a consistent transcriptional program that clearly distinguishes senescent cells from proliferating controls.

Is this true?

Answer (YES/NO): YES